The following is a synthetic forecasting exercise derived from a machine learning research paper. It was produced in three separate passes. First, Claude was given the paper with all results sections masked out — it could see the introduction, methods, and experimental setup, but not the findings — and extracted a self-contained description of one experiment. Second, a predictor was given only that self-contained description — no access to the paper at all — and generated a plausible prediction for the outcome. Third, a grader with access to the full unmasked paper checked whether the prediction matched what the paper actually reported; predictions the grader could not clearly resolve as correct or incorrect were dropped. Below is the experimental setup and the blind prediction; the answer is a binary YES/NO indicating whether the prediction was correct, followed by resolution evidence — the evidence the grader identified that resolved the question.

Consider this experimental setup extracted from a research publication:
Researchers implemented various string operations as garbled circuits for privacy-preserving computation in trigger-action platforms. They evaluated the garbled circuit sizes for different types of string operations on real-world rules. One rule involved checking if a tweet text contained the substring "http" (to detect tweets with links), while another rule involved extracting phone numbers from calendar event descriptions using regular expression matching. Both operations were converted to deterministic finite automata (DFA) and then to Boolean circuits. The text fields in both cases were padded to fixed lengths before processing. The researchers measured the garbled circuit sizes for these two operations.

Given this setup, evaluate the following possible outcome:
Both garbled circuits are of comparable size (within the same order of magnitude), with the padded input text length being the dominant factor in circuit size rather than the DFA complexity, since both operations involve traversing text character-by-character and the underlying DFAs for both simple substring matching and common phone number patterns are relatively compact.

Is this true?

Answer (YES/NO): NO